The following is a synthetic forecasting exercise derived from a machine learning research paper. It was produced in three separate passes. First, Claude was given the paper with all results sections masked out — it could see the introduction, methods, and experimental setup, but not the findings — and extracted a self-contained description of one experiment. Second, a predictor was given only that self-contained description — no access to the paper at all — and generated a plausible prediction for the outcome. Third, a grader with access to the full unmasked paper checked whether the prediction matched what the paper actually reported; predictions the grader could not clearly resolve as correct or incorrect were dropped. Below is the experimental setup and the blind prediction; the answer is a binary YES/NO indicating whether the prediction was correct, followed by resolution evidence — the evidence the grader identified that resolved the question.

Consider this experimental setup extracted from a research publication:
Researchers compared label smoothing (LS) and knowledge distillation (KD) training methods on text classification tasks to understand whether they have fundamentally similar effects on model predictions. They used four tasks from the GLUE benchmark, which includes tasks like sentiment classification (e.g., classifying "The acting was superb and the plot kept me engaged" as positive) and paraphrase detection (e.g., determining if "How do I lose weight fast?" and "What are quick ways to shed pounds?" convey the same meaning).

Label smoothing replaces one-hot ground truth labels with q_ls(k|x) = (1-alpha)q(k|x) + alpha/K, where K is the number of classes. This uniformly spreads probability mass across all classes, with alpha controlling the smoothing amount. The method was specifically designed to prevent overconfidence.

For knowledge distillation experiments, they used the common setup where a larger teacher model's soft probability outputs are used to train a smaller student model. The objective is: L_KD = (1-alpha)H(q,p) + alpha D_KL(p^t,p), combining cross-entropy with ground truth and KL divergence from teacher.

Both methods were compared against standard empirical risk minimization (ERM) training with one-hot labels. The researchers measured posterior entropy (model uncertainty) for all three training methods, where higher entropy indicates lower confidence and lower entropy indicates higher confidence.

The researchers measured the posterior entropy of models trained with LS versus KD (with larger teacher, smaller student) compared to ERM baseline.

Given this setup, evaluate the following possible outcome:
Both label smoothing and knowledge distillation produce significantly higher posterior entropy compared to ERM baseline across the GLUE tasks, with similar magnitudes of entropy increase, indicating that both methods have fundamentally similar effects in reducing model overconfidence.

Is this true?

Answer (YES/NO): NO